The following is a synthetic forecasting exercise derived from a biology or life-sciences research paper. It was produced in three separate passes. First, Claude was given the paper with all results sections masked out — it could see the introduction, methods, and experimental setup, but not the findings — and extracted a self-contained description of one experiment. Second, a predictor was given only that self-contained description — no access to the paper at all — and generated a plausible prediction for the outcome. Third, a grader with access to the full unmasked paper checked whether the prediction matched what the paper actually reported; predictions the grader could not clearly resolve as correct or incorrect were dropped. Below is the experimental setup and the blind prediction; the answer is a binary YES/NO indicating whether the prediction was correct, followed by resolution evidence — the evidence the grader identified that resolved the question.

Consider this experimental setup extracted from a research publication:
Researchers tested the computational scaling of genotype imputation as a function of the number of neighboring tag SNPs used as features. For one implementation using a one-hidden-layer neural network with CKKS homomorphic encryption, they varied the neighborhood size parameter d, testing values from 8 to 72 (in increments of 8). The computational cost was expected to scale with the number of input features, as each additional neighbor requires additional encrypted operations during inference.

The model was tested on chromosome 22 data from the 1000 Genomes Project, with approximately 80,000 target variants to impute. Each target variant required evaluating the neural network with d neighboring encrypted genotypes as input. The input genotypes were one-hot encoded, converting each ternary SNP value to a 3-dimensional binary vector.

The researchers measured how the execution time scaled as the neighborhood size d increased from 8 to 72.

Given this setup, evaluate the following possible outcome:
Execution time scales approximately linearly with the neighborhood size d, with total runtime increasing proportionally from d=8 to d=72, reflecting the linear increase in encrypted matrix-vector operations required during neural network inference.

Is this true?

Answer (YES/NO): YES